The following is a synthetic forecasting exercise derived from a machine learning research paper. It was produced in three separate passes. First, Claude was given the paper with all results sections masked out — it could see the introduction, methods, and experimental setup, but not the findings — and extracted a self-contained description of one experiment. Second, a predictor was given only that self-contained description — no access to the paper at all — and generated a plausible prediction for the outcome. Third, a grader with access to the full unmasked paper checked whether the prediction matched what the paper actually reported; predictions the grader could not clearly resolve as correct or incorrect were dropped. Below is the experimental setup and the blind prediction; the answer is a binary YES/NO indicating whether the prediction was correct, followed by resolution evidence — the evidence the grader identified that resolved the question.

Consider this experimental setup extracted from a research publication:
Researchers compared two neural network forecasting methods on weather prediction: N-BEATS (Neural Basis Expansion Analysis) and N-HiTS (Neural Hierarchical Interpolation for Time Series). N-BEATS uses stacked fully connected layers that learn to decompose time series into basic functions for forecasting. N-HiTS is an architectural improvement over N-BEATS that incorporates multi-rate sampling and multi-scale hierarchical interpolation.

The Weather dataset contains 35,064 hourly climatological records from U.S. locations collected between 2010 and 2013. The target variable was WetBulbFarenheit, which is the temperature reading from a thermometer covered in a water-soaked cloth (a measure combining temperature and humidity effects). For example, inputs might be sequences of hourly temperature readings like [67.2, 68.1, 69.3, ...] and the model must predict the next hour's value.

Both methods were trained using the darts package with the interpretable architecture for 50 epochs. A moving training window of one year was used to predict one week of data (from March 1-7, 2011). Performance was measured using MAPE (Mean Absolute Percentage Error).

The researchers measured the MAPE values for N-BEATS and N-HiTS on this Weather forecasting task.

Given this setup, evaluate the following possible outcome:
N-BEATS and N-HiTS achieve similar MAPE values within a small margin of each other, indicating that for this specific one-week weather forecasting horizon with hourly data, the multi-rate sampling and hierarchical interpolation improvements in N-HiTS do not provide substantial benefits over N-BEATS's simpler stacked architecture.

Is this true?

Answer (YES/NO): YES